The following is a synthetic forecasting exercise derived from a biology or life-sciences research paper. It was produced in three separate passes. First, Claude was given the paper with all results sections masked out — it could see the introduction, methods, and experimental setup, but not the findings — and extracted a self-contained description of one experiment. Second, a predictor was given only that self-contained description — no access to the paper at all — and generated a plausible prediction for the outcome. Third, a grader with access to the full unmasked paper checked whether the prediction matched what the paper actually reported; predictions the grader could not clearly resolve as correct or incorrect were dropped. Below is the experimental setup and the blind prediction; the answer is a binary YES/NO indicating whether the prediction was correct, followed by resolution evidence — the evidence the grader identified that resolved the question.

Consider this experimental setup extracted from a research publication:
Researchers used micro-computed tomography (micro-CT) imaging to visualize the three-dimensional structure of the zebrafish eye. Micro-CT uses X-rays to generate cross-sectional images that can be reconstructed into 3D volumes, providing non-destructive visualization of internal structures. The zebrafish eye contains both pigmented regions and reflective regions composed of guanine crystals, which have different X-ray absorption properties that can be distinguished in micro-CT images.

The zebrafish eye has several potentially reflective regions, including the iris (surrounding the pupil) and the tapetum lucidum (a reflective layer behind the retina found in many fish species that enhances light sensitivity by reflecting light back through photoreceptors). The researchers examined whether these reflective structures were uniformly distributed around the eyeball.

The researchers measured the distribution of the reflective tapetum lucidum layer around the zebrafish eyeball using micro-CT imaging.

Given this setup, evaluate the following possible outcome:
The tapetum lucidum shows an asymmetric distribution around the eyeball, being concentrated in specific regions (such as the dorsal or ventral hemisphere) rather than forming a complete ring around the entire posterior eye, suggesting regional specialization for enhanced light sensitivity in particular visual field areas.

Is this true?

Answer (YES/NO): YES